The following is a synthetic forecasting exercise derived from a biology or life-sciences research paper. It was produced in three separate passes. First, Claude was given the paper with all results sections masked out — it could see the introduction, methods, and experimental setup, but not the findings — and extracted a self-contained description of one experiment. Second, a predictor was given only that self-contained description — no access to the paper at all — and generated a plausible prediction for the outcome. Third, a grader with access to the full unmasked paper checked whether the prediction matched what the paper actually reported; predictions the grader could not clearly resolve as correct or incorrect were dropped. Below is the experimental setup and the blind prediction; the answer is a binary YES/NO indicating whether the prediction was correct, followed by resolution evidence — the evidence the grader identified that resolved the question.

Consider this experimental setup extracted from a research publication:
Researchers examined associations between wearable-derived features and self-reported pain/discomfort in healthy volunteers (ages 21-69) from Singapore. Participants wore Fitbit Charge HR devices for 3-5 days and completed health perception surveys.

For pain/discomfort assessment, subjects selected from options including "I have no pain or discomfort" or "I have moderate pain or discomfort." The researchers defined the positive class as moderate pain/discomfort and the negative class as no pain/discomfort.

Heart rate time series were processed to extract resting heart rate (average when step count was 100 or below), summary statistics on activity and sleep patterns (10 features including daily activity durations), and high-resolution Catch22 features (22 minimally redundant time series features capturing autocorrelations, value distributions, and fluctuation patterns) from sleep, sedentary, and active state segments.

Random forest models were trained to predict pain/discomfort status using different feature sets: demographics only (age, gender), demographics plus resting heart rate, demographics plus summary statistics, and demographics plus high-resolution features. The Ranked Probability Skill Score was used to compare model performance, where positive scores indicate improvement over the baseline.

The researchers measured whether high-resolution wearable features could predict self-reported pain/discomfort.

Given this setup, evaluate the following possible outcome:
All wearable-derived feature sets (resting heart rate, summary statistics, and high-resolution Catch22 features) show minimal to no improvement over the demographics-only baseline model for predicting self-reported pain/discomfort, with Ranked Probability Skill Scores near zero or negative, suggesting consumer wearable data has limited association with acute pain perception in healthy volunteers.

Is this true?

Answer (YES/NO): NO